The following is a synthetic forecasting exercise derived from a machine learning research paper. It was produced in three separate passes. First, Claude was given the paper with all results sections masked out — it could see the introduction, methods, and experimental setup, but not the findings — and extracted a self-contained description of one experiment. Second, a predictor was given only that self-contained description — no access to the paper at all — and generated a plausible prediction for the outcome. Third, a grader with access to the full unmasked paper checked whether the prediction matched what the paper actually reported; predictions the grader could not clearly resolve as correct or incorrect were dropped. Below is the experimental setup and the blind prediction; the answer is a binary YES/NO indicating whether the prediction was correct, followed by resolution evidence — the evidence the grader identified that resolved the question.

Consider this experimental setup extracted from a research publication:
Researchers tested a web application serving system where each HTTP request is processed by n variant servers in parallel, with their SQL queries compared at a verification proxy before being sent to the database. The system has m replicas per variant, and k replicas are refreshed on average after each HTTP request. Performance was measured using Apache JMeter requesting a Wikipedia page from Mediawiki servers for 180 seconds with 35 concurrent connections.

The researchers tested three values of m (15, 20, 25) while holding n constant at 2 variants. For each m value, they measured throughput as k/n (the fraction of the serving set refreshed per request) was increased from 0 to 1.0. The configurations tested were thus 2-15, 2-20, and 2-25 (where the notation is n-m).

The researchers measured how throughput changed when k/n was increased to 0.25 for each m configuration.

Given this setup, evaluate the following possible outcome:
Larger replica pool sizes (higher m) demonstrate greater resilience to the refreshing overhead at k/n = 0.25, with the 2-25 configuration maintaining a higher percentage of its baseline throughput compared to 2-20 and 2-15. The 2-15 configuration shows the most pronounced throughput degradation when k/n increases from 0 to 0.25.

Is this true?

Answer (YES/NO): YES